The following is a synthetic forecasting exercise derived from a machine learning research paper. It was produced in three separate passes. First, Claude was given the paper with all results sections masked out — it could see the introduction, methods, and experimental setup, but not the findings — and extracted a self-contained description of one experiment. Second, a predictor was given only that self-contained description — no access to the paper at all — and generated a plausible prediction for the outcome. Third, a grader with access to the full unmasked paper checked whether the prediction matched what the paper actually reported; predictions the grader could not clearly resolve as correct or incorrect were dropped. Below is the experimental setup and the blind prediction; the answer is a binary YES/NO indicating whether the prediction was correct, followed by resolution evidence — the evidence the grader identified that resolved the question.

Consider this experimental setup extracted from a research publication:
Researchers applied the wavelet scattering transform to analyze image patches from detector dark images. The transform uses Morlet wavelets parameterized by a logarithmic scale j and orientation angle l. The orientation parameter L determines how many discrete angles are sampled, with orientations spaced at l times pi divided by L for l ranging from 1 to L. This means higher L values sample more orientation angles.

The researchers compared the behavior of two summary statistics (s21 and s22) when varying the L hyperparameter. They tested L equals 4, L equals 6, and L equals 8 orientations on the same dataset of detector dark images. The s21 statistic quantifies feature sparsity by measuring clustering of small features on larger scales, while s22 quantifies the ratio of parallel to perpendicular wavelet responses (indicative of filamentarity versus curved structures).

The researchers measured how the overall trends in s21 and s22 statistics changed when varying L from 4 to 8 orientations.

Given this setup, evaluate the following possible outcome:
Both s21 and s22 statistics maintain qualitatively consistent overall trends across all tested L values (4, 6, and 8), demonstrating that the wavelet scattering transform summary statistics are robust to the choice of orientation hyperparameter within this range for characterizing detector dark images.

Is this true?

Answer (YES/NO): YES